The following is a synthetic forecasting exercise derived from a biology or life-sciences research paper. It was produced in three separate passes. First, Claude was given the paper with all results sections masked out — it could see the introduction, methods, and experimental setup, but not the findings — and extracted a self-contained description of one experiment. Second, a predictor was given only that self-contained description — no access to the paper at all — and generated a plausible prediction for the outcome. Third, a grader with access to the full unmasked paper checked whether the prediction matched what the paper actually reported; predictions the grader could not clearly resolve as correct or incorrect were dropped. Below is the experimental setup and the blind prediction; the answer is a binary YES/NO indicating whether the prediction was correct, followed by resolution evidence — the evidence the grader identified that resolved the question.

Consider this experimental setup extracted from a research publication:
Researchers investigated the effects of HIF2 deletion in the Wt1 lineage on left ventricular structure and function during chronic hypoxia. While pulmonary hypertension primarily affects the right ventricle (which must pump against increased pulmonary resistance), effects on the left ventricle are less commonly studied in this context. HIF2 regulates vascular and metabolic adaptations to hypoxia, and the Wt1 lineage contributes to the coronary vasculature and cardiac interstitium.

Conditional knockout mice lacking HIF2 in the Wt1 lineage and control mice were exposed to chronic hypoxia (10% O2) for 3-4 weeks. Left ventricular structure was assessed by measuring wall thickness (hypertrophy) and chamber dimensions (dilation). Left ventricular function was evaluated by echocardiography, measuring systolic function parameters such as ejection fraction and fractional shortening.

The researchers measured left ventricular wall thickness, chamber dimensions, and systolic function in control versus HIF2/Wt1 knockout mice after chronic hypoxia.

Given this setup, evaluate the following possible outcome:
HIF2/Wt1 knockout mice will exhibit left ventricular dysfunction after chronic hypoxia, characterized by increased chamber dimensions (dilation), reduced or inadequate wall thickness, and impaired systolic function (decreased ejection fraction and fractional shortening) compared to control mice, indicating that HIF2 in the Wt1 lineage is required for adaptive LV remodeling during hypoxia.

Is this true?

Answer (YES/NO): NO